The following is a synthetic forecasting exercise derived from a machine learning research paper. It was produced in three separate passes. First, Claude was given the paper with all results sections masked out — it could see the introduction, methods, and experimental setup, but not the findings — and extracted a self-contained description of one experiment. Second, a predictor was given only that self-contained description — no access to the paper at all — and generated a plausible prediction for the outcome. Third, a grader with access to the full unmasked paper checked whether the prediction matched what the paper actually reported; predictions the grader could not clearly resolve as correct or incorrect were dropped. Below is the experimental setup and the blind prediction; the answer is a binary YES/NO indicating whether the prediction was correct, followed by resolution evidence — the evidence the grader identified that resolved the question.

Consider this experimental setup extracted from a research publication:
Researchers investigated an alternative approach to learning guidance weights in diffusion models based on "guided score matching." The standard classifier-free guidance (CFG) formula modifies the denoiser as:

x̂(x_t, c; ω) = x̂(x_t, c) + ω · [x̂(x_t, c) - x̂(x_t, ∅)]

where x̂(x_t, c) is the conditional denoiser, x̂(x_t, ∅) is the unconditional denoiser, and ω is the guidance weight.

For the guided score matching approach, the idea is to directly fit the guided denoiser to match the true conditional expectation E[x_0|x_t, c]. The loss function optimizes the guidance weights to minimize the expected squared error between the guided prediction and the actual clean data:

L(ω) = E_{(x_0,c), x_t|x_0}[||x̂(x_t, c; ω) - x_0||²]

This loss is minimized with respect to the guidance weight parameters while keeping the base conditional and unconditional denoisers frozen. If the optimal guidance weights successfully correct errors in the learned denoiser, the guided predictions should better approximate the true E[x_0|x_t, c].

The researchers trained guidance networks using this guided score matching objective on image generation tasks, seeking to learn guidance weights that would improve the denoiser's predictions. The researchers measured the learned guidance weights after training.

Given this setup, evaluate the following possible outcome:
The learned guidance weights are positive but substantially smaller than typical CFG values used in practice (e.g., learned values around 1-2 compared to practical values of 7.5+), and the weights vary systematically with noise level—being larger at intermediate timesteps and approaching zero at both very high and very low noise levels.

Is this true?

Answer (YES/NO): NO